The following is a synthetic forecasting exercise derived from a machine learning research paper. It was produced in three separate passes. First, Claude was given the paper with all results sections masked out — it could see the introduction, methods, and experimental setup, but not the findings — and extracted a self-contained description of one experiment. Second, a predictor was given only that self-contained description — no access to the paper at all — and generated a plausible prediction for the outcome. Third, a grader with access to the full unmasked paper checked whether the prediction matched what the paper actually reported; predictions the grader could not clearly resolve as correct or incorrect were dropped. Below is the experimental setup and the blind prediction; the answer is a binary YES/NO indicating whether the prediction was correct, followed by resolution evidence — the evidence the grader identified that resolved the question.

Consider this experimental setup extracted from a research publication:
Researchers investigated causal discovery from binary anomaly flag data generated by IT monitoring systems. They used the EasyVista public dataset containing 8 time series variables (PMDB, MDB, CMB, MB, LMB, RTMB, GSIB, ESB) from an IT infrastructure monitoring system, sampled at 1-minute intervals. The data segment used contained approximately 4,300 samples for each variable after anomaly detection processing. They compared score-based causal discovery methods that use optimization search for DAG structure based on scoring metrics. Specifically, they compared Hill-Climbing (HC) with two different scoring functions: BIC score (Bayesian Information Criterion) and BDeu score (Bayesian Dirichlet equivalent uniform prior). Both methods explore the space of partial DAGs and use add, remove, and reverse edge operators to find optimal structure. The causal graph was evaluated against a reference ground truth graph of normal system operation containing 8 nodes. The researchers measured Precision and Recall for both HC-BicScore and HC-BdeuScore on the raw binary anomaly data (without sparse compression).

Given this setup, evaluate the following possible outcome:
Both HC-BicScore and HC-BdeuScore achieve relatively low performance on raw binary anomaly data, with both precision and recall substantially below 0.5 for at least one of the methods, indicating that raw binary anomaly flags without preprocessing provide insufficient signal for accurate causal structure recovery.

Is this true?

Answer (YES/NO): YES